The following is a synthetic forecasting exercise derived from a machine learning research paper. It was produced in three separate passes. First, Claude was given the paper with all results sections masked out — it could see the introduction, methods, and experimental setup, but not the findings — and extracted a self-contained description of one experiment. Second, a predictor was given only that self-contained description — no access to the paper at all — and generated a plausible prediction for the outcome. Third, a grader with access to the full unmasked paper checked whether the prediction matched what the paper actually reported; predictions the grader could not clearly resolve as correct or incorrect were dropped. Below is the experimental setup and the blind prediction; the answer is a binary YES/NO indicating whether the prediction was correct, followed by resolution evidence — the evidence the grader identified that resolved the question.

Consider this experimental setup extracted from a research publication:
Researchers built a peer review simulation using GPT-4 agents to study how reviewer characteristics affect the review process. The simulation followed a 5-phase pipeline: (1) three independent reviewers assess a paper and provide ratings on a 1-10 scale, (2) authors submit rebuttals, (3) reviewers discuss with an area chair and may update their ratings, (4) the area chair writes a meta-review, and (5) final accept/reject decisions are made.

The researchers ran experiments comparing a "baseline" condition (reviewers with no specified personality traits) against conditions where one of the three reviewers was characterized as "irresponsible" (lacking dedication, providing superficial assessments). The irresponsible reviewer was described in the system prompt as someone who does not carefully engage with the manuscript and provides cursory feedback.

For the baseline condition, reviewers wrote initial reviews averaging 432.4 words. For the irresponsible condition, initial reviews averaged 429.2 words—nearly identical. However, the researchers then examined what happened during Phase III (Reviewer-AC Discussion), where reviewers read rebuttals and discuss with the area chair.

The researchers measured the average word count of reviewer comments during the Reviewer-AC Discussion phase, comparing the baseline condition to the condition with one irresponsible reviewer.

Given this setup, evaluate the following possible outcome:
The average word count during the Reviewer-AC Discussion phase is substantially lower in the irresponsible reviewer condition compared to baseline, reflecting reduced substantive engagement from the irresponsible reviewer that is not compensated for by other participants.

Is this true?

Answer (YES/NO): YES